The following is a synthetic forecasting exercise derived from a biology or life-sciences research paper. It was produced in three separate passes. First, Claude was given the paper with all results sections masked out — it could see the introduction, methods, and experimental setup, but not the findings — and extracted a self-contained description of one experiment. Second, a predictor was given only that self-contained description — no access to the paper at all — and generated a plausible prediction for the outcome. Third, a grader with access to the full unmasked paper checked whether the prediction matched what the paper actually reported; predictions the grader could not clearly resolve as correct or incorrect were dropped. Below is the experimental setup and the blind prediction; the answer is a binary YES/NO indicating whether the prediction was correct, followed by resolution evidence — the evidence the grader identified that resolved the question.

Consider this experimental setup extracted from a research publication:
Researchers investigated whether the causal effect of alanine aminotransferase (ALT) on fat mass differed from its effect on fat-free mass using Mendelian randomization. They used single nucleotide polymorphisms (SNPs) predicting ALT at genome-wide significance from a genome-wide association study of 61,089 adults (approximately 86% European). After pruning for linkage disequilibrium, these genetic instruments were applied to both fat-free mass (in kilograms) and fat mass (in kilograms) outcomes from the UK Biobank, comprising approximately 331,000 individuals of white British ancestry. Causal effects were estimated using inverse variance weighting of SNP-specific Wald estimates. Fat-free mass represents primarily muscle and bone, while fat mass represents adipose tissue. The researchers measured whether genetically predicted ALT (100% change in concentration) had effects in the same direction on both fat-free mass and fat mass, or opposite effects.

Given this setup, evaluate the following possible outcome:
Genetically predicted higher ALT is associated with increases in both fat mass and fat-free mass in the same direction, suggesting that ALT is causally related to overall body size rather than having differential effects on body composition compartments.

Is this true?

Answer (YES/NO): NO